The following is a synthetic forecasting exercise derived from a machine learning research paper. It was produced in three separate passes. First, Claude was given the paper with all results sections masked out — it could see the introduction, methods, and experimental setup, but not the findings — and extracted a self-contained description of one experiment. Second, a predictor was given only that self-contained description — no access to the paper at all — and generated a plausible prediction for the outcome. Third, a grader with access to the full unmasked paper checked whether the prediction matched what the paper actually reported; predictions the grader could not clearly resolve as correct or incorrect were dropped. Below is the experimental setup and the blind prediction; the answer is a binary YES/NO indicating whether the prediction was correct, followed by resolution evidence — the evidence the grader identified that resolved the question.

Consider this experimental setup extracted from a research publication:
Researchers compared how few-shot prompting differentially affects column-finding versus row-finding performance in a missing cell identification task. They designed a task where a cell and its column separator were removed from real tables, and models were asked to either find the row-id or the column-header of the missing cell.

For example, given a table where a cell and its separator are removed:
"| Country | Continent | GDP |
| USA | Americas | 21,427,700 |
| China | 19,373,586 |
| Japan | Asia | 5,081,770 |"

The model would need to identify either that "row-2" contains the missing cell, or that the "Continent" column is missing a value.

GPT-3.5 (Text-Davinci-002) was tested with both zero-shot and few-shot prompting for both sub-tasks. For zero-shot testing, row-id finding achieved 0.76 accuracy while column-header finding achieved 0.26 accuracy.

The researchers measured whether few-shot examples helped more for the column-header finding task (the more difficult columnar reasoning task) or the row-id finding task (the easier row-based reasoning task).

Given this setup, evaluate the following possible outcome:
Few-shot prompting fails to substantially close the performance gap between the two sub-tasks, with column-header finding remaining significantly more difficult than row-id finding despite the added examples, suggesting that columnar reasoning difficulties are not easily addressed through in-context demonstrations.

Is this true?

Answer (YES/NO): YES